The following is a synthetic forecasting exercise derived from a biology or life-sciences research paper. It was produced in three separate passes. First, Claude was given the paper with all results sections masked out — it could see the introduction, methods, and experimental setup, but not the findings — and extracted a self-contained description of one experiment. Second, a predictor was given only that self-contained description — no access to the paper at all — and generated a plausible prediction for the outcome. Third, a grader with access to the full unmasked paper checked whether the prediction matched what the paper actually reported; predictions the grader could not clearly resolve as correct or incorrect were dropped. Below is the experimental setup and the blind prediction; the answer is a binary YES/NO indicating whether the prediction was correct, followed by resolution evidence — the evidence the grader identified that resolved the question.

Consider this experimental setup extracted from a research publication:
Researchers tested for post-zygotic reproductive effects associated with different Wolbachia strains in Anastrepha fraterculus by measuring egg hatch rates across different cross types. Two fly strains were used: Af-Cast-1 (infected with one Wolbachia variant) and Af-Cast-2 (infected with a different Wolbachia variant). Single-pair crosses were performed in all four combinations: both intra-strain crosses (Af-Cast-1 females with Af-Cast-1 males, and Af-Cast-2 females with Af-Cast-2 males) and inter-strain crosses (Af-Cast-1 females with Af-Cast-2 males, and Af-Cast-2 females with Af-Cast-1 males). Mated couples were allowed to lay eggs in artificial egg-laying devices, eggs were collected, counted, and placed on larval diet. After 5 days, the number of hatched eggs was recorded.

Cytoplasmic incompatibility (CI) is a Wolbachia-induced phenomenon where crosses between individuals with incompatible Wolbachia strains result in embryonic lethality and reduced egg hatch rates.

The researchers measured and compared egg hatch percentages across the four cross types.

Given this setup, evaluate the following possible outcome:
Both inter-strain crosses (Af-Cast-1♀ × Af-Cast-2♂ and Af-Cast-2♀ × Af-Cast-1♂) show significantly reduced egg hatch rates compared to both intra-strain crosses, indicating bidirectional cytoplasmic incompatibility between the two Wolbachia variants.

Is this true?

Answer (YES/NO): NO